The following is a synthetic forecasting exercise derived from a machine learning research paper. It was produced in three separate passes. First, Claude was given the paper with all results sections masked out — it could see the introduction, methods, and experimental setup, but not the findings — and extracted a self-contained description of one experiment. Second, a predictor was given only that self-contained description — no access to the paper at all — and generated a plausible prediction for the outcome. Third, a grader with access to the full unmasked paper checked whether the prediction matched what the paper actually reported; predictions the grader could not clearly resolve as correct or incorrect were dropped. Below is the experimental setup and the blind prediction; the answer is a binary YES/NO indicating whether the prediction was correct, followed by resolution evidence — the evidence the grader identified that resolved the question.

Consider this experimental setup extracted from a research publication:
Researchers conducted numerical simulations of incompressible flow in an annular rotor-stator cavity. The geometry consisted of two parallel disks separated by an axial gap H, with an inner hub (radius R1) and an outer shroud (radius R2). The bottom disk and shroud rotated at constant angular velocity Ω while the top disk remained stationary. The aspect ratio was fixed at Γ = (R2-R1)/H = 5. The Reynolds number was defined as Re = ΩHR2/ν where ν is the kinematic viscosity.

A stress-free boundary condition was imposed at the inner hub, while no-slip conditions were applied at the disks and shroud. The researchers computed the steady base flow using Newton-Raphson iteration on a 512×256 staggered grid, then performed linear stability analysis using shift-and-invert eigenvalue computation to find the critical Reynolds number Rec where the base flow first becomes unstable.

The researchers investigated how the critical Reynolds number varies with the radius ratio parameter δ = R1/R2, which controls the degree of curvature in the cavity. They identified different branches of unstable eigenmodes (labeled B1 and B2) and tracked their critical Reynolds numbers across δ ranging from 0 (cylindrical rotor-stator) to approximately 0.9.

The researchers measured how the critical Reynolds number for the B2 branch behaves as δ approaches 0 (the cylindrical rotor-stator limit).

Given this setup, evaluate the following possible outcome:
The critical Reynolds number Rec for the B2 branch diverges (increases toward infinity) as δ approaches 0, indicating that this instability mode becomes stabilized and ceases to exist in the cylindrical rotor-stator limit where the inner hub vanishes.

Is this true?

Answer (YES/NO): YES